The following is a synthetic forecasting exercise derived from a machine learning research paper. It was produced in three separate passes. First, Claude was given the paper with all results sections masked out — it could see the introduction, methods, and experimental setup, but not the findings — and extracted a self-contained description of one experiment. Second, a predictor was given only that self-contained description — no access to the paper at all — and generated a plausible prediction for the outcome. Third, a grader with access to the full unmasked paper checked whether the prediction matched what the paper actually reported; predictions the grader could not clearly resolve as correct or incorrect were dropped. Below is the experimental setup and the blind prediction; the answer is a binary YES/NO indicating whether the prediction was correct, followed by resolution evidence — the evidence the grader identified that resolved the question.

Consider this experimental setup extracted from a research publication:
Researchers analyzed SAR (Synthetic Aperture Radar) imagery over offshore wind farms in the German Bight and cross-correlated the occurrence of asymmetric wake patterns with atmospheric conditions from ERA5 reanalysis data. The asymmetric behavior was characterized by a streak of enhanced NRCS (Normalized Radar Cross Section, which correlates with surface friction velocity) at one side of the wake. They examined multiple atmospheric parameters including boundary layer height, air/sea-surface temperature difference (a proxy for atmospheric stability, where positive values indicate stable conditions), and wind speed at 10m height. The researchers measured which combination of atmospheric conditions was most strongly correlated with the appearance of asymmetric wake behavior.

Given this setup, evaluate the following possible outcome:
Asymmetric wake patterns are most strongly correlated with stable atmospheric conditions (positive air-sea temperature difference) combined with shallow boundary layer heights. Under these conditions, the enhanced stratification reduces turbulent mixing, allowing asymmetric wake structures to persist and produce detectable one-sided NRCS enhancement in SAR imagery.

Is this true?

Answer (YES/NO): YES